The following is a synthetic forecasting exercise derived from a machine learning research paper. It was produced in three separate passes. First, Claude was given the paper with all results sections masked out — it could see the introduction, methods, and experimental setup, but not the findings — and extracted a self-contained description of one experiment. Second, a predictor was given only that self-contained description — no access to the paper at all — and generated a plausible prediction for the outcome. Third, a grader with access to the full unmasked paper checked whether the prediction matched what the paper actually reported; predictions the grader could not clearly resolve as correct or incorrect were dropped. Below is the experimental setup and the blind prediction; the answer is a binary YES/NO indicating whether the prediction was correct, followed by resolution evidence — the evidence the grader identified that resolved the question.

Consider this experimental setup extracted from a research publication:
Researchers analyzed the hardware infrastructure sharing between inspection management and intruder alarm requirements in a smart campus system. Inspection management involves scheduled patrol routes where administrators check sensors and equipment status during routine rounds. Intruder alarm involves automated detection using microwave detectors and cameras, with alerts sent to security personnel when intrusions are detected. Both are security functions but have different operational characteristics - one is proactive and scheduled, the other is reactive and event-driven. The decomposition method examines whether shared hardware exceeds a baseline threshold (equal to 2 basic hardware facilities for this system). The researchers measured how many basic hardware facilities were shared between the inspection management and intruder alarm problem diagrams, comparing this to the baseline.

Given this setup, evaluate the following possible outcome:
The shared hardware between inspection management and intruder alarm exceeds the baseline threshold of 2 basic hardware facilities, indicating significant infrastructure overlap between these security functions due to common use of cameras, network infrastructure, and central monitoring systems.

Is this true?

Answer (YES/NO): YES